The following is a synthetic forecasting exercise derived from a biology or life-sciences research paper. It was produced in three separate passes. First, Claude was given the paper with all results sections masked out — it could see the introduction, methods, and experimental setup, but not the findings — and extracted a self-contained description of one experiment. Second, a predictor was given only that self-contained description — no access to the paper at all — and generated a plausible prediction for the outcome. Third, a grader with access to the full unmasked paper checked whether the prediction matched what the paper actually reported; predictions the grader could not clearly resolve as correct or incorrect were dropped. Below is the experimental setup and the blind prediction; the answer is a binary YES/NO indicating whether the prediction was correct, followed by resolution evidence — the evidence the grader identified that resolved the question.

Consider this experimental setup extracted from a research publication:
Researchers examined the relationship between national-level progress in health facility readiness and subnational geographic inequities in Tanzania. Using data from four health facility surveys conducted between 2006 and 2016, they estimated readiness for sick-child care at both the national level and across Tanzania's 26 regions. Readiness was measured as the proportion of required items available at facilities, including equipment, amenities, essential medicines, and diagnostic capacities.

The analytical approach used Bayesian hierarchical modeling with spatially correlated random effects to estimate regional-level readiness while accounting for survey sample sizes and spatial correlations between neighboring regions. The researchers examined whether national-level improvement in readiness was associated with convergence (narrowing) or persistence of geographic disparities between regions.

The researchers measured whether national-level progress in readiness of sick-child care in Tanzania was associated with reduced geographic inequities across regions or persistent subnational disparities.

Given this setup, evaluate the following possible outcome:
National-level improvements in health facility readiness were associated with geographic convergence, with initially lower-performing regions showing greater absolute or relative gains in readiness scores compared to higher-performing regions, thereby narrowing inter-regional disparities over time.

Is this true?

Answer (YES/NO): NO